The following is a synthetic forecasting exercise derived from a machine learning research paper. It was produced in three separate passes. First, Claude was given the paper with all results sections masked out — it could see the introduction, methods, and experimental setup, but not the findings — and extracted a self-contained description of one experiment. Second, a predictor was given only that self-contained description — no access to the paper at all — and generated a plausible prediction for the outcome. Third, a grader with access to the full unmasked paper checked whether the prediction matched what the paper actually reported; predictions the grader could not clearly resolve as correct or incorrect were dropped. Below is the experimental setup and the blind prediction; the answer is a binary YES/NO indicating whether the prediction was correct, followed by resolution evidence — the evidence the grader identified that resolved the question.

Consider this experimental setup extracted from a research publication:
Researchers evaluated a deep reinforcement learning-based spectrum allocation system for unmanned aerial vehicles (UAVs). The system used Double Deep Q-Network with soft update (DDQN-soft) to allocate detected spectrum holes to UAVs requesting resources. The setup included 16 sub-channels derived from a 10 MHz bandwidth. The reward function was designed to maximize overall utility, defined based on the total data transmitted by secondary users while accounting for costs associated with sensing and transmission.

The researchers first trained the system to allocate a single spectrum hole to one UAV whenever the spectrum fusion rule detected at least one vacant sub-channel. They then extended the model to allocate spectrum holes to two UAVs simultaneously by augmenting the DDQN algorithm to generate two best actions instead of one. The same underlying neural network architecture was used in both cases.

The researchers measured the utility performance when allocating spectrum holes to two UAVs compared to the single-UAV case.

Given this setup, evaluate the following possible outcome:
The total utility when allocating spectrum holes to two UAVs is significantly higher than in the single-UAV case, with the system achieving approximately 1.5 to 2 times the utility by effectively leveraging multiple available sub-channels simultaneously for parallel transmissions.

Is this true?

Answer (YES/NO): YES